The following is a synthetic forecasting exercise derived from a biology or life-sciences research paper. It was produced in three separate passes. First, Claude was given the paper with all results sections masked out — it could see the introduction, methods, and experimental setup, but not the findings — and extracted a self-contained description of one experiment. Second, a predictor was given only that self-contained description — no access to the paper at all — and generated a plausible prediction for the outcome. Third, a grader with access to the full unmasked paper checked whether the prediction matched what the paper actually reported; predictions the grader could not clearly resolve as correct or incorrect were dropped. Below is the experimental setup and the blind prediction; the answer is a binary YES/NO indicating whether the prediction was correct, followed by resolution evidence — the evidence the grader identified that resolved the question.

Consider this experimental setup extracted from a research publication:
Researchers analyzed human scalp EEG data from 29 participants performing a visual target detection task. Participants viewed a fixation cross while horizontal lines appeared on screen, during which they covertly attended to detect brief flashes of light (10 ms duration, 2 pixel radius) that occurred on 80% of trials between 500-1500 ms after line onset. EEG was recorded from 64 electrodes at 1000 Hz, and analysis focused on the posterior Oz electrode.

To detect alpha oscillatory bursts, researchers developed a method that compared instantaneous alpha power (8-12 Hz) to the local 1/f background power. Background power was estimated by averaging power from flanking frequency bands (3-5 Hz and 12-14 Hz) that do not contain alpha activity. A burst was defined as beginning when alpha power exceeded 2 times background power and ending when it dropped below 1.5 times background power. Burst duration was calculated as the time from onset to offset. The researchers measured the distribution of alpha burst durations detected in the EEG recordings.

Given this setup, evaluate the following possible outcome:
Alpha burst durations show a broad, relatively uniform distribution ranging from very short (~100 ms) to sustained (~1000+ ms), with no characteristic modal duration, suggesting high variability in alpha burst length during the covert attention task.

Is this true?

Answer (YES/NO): NO